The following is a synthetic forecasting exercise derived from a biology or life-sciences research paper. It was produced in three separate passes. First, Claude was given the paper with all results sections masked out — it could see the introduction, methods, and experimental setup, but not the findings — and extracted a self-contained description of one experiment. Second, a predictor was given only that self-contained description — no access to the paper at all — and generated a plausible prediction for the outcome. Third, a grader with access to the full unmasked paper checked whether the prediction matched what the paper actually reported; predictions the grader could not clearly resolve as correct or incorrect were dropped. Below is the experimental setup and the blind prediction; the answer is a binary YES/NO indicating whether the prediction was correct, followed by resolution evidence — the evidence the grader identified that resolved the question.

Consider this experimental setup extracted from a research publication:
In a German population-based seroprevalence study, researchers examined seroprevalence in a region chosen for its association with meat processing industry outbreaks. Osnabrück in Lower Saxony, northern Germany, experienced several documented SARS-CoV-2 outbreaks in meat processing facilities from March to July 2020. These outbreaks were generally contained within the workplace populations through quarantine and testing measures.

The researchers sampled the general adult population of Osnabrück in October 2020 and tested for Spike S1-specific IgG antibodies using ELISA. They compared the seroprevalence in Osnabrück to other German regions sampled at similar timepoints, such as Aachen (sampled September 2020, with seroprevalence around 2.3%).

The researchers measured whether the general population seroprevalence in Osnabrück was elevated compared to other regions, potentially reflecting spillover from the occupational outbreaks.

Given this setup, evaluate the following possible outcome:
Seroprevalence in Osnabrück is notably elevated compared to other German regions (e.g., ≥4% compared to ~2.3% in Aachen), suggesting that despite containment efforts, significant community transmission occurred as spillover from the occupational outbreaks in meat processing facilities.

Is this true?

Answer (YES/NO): NO